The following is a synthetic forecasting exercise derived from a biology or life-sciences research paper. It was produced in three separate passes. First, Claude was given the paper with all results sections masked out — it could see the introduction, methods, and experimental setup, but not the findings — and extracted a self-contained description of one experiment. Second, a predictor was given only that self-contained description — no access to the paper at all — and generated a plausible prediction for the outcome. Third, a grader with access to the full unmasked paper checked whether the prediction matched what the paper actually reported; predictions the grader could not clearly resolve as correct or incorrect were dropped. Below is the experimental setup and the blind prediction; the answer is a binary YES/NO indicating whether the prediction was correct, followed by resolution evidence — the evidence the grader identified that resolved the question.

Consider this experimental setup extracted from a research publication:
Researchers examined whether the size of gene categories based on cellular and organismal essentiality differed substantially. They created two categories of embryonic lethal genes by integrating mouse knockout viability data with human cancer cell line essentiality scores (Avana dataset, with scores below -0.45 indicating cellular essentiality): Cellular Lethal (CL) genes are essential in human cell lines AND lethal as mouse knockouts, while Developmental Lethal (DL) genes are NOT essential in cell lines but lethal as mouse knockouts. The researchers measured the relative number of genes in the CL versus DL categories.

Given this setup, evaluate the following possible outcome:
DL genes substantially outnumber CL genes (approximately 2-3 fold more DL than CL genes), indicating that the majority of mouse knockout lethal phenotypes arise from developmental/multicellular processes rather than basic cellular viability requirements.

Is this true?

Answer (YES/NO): YES